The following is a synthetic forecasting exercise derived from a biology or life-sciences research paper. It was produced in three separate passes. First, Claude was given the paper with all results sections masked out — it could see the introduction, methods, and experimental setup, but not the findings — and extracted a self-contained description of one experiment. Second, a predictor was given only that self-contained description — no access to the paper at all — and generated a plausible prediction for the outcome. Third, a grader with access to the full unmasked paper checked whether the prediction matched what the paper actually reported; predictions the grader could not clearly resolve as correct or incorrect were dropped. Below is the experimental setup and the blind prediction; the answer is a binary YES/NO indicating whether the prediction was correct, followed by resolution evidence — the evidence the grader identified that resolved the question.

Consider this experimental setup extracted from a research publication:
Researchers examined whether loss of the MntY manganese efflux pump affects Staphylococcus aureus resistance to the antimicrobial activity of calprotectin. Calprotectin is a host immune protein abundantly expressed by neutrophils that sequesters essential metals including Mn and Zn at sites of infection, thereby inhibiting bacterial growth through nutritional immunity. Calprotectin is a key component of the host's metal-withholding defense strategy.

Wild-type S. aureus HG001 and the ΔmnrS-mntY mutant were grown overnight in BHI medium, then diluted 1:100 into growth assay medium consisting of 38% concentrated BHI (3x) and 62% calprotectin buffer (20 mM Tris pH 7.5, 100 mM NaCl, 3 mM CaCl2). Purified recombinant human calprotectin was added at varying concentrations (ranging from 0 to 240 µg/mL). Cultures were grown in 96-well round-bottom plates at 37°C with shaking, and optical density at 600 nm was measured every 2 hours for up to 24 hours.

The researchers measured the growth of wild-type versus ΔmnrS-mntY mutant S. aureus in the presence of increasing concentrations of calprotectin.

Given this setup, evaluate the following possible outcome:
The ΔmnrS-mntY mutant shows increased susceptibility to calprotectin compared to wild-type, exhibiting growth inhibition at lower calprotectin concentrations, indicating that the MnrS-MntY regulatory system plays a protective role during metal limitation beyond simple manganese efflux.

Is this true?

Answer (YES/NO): YES